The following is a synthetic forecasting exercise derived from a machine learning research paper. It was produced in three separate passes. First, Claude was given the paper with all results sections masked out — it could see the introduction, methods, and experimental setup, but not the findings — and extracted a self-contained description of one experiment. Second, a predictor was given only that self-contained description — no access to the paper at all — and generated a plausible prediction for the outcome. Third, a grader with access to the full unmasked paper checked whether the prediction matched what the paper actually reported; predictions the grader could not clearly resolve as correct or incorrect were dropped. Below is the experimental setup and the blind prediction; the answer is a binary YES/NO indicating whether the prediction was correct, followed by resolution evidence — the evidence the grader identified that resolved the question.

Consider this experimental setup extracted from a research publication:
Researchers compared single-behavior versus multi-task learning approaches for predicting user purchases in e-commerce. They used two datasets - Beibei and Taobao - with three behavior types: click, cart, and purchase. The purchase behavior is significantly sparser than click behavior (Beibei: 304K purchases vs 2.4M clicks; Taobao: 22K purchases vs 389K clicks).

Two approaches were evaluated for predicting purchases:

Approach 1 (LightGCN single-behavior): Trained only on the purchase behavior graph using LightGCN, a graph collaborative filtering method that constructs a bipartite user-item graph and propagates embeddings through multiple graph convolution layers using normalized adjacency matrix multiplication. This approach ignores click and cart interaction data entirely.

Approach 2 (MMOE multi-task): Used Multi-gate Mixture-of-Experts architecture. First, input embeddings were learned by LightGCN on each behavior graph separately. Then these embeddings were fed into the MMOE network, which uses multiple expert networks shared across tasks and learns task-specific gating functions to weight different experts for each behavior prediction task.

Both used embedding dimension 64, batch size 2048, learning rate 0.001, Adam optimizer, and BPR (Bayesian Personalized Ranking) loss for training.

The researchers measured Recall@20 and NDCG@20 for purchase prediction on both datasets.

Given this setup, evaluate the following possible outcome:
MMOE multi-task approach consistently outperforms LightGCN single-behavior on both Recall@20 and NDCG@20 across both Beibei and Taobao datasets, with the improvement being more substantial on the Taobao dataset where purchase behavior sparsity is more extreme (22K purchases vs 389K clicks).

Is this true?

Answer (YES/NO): YES